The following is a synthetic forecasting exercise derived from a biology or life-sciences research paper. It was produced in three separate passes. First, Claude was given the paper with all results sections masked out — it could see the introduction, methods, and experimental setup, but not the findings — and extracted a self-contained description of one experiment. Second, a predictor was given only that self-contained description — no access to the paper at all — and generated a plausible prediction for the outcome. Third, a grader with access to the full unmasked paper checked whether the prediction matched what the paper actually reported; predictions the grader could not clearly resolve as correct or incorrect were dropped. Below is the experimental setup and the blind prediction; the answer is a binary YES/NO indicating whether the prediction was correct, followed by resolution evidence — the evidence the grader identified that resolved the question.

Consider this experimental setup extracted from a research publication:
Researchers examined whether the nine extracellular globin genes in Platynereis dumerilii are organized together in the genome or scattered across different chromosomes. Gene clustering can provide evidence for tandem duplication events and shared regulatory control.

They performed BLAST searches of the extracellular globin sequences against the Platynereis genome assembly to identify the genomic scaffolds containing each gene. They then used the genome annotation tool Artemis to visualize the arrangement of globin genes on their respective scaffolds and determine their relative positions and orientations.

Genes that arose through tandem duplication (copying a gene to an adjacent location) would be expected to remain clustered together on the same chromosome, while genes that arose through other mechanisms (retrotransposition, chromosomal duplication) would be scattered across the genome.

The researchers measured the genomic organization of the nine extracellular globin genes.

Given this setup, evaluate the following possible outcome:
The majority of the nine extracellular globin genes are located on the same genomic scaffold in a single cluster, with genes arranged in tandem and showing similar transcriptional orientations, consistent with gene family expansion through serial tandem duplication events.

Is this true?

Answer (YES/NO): NO